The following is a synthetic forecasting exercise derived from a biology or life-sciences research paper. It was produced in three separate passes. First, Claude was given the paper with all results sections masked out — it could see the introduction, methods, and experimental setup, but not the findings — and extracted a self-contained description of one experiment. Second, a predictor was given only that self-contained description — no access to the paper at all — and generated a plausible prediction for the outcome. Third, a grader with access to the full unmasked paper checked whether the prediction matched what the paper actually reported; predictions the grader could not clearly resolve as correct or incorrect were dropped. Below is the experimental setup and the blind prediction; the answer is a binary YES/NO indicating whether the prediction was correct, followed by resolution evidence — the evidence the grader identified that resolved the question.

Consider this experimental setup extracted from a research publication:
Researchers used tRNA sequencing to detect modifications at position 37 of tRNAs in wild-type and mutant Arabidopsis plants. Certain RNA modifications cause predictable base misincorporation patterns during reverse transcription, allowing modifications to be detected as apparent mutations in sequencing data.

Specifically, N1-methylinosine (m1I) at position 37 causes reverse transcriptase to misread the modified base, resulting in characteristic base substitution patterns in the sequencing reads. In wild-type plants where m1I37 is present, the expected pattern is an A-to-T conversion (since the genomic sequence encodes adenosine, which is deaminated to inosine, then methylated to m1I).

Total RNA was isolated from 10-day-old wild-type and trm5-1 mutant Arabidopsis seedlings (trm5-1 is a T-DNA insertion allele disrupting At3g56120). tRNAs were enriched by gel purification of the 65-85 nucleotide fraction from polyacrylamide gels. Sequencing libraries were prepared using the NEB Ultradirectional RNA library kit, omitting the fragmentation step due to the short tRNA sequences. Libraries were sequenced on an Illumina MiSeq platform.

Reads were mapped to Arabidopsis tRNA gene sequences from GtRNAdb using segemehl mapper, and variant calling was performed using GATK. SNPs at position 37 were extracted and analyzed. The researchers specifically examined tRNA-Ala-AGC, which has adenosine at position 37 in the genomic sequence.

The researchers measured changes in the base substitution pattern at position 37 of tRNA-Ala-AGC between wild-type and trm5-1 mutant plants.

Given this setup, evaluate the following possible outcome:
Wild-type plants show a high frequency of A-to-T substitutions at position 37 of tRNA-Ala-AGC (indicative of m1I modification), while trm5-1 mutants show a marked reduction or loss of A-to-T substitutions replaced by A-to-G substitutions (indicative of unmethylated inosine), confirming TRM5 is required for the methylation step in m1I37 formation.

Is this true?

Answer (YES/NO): YES